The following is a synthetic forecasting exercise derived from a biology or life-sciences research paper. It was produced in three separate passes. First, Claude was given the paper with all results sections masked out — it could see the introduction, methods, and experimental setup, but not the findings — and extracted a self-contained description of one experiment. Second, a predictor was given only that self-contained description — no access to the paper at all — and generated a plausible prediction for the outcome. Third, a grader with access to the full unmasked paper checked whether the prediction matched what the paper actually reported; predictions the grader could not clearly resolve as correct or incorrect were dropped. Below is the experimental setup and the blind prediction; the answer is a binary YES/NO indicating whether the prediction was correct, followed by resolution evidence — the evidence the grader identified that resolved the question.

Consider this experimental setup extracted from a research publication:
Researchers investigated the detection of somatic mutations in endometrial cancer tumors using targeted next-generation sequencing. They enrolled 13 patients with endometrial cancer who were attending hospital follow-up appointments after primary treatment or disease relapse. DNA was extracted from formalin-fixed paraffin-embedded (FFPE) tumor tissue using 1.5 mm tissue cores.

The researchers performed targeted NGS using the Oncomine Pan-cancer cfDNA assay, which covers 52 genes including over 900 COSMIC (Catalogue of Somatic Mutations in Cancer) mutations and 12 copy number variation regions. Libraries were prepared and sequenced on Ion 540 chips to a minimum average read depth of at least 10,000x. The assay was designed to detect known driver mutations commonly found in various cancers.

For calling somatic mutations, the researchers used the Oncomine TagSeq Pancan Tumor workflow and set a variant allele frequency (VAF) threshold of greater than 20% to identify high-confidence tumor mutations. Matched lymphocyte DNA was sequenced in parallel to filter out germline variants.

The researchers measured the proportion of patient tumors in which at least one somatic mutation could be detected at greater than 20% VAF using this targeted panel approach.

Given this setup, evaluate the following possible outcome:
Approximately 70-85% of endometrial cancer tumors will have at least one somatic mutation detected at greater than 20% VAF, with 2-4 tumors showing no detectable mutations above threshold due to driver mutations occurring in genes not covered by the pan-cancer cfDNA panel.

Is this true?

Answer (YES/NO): NO